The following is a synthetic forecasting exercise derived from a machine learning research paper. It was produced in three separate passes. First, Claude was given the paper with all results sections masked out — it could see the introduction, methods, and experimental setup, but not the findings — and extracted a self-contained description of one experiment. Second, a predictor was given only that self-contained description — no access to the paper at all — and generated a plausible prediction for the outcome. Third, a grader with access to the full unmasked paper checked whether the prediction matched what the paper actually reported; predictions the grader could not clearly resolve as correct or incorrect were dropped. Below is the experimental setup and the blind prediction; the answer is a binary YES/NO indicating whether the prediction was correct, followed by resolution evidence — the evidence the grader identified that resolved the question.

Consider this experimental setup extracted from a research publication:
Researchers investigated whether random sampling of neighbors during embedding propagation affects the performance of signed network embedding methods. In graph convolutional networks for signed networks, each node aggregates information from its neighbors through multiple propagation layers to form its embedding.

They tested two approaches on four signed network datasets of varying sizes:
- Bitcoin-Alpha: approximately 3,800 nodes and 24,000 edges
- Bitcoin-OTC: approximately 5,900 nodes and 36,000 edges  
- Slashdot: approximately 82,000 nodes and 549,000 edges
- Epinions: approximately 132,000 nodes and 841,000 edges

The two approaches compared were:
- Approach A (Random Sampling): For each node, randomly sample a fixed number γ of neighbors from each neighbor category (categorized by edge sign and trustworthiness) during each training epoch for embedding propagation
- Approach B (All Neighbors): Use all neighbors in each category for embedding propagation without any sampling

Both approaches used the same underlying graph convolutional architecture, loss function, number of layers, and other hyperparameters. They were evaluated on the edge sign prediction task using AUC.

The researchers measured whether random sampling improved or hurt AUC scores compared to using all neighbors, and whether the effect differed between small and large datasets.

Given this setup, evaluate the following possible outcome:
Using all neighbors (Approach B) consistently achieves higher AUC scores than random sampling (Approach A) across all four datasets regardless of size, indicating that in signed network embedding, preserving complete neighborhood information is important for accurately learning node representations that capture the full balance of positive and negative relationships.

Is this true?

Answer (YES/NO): NO